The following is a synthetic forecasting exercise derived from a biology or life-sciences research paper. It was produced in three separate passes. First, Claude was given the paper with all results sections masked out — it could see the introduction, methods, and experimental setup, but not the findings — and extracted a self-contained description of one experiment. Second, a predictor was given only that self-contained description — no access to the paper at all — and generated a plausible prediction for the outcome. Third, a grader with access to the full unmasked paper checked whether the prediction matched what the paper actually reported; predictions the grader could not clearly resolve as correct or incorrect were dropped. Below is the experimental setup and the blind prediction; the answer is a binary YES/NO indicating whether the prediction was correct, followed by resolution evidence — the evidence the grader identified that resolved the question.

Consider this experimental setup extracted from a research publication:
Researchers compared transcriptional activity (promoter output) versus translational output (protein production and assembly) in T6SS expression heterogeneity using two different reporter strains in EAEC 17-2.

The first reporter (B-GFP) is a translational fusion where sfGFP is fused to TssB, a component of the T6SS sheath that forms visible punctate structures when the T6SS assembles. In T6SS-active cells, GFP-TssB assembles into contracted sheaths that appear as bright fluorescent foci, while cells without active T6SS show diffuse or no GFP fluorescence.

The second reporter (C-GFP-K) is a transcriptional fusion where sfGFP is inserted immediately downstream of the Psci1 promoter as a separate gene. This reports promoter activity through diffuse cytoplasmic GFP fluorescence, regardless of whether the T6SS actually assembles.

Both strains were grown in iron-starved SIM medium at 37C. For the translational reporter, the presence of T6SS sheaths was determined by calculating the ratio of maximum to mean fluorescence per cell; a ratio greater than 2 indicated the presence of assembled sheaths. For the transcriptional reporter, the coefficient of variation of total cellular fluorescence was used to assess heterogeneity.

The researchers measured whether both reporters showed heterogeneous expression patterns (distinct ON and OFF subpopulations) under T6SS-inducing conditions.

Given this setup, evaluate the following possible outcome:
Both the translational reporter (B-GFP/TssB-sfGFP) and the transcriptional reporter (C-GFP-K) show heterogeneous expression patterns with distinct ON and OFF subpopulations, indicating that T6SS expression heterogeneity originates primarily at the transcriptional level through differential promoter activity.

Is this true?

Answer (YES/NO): YES